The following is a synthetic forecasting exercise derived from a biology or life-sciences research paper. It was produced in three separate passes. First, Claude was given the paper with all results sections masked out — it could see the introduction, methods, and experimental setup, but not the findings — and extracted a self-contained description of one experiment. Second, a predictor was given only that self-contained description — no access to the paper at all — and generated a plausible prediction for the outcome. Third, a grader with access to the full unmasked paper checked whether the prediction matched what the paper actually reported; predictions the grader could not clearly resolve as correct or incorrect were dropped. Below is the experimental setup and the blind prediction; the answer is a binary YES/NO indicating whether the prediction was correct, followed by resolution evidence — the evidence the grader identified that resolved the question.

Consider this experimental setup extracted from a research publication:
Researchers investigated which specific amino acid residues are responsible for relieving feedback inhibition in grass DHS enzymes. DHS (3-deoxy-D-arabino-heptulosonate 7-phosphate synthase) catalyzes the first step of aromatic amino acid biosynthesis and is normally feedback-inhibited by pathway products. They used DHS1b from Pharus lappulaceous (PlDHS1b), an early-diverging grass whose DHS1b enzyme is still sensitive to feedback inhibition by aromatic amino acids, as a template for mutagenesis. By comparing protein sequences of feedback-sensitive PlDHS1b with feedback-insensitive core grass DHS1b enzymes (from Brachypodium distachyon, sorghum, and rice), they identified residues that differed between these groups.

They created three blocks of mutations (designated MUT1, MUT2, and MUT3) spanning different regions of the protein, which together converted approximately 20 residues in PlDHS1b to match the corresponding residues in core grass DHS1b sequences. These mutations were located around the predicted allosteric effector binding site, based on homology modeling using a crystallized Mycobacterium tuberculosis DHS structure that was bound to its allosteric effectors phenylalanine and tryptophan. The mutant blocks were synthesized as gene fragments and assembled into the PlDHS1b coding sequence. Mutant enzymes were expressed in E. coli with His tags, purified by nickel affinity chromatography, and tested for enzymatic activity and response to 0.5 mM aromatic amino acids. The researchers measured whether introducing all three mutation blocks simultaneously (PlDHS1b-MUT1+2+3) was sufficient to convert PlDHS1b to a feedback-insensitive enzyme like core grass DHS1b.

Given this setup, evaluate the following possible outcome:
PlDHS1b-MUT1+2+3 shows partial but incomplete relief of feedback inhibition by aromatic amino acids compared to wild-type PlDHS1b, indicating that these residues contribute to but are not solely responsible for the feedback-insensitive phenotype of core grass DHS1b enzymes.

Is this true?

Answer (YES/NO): NO